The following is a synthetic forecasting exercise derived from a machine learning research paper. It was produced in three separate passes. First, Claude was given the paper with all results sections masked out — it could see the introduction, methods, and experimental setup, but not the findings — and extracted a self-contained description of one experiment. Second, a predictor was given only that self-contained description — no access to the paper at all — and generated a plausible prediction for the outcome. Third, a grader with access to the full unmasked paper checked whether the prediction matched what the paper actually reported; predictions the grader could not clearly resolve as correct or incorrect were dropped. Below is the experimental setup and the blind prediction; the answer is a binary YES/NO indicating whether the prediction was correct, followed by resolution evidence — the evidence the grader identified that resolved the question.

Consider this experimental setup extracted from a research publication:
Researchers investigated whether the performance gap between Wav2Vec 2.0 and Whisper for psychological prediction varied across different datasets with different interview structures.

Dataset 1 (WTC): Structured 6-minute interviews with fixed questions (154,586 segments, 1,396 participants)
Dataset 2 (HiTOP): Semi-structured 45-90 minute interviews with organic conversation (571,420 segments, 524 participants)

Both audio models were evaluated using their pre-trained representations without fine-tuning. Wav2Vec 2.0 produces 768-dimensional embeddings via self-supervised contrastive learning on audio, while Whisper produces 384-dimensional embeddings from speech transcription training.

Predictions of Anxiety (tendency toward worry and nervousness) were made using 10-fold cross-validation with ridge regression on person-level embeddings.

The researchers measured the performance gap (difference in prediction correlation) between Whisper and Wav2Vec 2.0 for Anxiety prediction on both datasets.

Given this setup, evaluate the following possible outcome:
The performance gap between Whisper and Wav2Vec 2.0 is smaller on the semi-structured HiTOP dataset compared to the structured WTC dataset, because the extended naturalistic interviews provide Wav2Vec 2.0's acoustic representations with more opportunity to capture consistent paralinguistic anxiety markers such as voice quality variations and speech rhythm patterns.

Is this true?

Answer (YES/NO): YES